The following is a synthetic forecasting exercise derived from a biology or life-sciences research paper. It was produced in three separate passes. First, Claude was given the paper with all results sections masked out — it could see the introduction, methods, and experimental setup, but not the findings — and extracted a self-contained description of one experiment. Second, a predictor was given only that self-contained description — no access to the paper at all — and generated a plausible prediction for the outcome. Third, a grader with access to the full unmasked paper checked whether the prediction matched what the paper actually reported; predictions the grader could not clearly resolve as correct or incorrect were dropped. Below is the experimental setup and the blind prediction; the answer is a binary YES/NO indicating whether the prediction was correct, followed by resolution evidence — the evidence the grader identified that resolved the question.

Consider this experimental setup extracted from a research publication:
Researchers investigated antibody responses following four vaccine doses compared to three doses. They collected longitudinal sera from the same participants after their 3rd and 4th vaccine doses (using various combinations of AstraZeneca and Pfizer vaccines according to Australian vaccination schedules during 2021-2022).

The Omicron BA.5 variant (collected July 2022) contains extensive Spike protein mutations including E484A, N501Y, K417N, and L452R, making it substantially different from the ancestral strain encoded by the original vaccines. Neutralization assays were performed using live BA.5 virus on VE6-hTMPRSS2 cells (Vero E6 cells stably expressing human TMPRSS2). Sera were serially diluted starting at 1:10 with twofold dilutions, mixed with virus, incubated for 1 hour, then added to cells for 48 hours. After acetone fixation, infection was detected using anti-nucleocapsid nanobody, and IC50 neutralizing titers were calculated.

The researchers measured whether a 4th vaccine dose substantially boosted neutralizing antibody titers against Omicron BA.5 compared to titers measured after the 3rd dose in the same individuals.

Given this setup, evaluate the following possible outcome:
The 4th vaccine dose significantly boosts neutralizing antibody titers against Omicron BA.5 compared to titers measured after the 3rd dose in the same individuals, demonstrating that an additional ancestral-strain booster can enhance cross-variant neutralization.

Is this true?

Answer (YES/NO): YES